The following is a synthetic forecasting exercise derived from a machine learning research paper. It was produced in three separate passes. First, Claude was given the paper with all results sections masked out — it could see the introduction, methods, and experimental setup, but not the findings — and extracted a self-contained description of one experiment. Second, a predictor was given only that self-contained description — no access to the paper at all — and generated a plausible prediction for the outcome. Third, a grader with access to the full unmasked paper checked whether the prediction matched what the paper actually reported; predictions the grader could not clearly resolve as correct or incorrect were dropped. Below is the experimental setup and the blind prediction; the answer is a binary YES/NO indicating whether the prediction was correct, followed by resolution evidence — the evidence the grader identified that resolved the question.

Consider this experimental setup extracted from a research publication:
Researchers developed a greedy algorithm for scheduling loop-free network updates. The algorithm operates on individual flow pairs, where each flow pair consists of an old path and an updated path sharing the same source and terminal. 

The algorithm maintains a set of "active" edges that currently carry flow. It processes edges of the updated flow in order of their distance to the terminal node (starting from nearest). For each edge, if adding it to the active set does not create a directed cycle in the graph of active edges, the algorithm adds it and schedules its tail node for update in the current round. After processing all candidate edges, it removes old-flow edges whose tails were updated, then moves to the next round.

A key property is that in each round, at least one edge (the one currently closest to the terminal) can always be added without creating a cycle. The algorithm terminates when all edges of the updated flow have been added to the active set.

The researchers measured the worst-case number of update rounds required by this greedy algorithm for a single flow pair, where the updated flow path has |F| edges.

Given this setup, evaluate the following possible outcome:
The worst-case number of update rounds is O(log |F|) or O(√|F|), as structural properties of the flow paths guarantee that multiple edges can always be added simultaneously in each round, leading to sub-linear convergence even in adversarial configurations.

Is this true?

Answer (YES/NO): NO